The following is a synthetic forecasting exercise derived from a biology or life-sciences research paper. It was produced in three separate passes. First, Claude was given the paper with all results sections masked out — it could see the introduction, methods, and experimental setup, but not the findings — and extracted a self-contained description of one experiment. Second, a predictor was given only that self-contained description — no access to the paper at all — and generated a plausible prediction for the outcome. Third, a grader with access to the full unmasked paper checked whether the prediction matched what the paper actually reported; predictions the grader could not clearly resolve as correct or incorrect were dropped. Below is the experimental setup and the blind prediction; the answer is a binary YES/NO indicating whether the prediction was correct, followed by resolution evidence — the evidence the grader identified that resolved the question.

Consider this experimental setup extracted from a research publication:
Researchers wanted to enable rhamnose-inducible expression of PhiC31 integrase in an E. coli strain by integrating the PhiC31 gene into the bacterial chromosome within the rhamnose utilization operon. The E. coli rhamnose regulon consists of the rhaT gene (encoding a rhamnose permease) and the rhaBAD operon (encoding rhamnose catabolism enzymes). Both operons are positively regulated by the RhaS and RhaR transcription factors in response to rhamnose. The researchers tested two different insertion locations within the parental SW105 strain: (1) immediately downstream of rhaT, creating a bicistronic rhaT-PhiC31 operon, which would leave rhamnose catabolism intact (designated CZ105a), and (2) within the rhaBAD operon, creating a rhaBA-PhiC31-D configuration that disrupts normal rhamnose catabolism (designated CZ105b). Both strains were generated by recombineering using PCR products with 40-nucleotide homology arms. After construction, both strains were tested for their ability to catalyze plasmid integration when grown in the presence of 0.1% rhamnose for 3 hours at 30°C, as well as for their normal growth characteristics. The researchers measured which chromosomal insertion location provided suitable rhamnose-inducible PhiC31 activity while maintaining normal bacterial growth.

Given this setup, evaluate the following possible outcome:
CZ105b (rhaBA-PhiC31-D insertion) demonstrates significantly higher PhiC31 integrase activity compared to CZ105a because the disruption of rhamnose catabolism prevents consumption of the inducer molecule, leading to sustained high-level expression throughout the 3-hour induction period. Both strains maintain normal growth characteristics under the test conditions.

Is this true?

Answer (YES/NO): NO